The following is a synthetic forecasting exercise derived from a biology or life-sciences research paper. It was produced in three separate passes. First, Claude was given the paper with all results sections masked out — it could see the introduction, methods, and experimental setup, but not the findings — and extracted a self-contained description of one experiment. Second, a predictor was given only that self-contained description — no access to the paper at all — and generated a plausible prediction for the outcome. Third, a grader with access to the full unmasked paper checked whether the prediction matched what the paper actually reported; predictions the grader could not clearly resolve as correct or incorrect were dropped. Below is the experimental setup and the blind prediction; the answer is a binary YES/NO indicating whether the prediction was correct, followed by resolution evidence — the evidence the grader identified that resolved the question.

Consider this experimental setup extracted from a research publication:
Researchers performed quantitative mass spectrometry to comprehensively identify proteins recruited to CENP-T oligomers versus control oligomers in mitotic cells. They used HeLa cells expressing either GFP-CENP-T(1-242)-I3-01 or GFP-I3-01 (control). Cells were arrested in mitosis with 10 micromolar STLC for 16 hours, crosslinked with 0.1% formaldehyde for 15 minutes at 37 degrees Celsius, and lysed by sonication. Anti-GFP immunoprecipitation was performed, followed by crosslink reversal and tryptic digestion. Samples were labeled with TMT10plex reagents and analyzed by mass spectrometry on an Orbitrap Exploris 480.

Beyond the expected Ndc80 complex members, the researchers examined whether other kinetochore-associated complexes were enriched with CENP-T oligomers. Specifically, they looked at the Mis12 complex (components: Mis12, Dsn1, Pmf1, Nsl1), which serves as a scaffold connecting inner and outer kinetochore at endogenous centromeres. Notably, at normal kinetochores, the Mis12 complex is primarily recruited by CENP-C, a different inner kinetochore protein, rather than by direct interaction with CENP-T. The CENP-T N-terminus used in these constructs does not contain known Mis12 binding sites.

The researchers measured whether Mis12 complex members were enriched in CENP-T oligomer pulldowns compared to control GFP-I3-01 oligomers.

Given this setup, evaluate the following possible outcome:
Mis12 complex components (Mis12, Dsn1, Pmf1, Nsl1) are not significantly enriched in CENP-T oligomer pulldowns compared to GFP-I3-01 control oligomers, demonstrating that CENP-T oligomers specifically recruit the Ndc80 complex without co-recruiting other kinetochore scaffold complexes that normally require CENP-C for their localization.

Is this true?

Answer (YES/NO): NO